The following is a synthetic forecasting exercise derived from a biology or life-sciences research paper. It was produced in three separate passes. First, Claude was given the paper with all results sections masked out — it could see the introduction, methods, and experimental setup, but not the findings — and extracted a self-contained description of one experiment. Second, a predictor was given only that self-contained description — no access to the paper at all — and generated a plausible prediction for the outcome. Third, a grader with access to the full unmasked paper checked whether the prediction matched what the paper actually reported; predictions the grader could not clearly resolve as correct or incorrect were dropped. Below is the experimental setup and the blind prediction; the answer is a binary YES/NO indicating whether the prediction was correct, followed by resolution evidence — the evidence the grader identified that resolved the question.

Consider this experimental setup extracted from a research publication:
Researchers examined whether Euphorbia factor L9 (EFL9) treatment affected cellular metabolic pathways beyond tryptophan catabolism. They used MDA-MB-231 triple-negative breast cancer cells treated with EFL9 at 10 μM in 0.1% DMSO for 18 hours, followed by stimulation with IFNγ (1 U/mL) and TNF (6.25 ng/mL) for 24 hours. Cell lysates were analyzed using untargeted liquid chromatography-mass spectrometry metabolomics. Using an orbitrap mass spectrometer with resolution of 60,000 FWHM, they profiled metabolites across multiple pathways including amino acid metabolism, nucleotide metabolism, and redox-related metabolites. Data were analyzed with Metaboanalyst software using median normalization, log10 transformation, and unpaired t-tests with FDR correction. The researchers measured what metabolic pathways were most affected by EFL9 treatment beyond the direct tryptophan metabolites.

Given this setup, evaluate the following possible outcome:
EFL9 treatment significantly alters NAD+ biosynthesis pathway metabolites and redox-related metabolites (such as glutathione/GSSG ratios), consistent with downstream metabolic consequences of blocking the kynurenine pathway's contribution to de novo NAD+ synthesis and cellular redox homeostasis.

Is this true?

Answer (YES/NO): NO